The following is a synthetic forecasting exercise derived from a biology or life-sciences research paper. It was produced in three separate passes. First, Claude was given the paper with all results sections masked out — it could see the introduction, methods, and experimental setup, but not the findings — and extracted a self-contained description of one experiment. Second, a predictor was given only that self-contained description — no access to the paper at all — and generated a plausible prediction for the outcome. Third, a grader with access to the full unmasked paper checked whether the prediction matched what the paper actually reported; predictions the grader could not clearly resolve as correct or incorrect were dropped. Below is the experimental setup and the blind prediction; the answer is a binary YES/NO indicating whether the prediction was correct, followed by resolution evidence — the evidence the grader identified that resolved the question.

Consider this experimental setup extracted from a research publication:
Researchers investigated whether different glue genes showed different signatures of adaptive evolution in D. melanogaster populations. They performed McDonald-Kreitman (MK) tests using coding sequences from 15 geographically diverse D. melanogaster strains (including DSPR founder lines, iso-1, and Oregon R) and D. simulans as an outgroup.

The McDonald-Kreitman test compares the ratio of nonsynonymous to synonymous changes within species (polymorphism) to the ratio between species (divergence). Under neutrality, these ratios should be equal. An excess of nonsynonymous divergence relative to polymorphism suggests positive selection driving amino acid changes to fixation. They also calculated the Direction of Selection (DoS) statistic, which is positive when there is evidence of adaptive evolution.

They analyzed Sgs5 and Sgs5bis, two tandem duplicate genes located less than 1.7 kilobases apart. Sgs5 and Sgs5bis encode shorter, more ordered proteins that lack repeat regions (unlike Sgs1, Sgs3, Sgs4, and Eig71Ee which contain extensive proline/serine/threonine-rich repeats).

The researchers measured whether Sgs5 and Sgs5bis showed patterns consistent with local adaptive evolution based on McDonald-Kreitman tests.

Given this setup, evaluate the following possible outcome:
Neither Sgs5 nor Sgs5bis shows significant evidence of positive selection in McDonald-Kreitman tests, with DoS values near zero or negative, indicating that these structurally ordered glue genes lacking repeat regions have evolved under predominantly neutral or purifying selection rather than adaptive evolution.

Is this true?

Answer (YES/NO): NO